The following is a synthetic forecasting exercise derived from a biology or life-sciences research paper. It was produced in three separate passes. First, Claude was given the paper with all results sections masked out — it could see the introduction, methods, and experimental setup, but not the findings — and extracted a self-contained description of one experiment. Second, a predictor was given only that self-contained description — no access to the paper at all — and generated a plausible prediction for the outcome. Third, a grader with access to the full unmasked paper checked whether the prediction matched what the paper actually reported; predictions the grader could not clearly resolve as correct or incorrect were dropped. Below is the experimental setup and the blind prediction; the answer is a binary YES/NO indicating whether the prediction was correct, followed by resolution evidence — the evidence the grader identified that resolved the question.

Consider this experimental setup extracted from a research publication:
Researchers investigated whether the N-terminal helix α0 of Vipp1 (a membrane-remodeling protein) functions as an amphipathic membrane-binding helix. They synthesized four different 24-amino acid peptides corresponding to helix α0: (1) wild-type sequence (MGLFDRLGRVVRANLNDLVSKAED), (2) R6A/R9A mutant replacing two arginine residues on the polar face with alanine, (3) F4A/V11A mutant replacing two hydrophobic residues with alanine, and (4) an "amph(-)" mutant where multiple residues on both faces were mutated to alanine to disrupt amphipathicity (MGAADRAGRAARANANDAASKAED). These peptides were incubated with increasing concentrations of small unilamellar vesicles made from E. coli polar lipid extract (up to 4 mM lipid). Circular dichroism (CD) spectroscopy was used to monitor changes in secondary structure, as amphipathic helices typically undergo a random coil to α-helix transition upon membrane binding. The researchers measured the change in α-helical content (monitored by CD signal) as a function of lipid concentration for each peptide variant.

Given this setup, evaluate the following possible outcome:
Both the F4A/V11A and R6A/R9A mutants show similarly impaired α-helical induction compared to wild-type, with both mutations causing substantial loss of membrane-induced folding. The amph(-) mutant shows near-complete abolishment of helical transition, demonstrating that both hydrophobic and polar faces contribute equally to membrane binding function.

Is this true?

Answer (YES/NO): NO